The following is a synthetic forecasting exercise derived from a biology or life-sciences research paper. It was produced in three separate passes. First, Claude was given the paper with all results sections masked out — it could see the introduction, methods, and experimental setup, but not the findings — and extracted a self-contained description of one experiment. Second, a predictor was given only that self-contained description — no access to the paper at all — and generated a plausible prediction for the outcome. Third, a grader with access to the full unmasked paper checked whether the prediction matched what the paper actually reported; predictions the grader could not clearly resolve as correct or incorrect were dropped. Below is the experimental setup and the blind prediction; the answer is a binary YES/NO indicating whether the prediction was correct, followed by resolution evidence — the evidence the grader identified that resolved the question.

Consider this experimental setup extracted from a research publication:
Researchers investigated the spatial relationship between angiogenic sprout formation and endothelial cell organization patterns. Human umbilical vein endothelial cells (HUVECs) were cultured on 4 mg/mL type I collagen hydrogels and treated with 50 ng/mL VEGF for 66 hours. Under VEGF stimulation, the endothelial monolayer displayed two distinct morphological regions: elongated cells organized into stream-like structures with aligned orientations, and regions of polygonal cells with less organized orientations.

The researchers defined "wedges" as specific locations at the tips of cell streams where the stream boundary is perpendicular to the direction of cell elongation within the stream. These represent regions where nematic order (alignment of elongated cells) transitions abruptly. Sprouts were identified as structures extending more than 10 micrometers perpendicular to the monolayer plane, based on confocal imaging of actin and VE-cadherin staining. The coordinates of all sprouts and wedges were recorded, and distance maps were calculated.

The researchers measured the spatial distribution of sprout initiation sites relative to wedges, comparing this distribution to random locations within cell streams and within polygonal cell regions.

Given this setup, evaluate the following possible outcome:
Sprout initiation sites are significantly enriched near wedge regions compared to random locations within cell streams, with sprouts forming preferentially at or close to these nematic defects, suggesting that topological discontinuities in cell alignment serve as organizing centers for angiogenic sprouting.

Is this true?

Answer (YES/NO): YES